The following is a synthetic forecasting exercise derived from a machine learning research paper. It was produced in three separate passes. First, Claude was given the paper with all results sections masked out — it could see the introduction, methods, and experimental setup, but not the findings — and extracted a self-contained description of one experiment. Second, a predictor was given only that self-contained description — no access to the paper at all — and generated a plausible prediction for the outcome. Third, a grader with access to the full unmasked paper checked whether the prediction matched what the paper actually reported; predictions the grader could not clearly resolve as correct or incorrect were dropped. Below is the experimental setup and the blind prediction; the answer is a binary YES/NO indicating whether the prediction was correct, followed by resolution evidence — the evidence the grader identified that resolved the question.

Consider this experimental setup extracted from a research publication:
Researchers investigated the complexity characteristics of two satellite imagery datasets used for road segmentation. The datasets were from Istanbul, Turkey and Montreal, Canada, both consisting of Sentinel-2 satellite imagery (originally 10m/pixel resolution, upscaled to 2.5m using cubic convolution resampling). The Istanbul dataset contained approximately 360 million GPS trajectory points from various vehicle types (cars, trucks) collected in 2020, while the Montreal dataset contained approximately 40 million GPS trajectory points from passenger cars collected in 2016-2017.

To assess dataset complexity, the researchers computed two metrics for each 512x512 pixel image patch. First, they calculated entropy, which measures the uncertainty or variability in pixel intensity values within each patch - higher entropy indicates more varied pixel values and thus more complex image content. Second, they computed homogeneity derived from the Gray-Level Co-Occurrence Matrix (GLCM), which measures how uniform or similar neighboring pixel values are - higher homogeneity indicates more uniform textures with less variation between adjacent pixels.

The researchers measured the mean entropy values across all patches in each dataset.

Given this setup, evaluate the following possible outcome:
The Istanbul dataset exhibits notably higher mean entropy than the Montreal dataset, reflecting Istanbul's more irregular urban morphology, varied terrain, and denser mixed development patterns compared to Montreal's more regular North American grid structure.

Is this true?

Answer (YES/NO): NO